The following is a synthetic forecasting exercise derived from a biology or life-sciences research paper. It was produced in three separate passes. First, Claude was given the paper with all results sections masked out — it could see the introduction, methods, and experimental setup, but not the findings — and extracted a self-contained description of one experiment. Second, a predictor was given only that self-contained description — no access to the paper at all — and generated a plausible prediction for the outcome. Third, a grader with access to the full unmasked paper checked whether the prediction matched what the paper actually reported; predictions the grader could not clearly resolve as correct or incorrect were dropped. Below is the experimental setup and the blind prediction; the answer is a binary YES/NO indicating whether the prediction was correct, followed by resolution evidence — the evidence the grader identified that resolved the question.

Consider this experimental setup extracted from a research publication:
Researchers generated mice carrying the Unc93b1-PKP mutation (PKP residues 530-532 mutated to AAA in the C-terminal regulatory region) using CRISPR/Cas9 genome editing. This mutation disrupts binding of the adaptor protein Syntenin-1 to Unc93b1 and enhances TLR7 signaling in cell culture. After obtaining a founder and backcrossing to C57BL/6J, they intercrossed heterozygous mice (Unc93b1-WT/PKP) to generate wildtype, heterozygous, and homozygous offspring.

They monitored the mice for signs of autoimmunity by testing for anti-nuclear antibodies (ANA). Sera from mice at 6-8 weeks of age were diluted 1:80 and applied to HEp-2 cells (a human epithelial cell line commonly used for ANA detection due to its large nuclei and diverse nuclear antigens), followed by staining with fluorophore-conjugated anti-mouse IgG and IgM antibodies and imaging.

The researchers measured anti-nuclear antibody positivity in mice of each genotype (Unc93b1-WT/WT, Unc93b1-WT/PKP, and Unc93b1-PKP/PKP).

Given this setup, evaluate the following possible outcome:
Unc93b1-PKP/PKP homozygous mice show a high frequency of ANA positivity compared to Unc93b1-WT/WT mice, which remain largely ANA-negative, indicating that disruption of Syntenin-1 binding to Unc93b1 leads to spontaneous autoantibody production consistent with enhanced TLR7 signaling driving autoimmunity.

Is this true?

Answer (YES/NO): YES